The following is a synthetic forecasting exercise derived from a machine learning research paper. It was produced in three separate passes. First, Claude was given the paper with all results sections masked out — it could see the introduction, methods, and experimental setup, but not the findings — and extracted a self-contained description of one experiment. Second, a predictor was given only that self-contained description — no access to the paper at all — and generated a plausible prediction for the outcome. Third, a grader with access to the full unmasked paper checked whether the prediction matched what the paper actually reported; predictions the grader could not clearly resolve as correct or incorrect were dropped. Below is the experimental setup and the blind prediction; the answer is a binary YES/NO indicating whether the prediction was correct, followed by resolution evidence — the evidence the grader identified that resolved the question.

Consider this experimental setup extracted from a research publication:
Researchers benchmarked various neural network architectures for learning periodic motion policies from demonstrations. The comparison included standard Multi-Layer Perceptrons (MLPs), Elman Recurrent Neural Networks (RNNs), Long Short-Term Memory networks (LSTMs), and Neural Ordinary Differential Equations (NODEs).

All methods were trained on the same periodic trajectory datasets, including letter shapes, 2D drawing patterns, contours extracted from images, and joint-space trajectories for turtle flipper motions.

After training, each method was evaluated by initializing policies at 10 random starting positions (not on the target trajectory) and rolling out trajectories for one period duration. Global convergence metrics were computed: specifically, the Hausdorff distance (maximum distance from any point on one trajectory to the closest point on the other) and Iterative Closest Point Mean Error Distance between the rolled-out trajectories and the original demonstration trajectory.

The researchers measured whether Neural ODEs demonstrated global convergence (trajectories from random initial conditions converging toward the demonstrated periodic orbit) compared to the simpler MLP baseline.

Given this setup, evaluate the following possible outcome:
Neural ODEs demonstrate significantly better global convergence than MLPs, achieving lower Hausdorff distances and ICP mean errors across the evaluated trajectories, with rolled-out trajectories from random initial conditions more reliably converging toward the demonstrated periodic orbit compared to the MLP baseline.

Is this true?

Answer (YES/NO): NO